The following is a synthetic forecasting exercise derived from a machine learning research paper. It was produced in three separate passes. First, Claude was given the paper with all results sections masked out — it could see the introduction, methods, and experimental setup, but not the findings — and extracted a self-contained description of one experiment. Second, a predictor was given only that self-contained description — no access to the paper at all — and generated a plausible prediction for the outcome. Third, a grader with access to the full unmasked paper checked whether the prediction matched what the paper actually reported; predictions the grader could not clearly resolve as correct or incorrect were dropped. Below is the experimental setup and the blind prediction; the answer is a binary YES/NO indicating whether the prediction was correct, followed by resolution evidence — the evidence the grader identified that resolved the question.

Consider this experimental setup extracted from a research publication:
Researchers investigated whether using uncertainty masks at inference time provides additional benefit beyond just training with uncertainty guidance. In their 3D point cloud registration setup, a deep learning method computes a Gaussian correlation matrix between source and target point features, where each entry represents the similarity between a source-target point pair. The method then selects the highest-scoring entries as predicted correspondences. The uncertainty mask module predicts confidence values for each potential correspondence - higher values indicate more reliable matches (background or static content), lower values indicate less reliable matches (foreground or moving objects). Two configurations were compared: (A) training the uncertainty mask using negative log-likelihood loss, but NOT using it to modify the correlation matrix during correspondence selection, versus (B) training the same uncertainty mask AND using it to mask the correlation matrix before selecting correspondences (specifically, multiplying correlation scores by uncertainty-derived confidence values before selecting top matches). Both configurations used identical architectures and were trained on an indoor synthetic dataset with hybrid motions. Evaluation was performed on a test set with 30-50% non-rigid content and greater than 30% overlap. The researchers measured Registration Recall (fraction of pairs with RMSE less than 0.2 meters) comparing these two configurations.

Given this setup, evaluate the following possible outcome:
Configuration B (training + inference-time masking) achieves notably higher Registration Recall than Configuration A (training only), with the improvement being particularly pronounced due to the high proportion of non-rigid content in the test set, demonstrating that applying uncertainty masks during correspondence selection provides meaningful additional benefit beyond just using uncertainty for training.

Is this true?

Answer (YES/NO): NO